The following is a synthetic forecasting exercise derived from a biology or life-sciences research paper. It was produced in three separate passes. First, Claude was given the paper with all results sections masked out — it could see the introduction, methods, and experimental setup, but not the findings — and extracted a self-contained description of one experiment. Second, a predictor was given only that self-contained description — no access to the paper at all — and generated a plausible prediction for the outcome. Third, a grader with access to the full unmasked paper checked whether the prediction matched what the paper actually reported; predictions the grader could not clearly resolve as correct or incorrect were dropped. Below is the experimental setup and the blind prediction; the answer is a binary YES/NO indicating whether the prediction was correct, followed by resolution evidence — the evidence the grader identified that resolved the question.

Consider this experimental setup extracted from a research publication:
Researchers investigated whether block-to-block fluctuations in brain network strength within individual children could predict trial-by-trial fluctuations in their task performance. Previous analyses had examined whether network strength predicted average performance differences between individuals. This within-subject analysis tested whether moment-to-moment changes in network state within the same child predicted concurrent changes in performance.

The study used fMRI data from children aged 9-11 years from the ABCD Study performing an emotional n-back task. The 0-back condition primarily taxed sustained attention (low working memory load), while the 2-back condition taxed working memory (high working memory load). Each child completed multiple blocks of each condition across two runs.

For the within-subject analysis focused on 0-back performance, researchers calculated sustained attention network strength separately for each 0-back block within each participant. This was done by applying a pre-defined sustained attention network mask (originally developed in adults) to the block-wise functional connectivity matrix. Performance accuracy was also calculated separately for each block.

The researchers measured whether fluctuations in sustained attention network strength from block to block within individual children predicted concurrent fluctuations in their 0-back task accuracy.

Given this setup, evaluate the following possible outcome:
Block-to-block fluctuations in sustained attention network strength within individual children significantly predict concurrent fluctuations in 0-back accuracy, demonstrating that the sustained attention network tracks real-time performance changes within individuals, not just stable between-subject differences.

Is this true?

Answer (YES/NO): YES